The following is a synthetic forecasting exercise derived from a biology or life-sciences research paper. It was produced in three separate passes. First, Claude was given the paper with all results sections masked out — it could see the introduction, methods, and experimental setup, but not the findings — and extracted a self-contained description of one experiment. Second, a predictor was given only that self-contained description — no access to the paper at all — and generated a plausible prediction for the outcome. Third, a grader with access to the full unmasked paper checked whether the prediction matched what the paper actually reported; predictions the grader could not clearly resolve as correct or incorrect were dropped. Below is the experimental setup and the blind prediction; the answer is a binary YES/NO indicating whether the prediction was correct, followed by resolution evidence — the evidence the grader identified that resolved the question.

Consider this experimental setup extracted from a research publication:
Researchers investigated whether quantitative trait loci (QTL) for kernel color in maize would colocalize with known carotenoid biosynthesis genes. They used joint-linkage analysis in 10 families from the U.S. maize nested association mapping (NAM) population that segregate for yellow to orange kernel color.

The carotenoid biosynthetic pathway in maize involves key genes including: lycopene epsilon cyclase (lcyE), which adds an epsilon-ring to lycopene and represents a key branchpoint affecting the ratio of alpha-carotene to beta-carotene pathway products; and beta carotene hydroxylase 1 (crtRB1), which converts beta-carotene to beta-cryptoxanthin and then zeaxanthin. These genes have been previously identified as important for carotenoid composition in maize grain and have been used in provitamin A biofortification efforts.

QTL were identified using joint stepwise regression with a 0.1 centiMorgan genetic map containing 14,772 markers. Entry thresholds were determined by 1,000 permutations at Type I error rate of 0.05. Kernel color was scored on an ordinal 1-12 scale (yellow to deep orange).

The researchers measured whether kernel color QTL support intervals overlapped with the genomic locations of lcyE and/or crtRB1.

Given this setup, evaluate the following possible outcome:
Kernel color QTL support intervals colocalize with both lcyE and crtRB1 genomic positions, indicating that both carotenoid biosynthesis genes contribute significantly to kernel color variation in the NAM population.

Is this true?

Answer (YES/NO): NO